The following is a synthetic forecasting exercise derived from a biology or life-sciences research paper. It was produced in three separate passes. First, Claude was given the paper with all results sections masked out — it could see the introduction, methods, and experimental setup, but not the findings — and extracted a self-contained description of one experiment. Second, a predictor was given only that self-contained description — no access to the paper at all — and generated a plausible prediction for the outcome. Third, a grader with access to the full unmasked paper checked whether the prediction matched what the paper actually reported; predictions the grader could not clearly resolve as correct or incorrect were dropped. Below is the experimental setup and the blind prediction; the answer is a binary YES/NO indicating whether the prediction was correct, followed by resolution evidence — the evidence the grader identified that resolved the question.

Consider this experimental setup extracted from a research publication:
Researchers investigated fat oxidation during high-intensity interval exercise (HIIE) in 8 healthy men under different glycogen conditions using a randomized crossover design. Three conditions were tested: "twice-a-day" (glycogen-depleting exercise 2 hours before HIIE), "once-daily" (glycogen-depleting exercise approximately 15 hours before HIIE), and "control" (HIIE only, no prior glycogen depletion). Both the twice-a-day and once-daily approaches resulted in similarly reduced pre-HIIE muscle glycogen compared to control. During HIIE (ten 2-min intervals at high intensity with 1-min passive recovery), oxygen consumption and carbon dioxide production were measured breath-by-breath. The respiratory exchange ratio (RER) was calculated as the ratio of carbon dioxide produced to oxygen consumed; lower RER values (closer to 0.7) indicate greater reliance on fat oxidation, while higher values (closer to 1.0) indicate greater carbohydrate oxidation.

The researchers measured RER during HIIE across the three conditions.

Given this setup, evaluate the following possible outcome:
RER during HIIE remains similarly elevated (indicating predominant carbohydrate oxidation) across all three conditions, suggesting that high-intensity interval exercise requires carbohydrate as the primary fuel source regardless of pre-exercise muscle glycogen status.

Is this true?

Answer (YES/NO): NO